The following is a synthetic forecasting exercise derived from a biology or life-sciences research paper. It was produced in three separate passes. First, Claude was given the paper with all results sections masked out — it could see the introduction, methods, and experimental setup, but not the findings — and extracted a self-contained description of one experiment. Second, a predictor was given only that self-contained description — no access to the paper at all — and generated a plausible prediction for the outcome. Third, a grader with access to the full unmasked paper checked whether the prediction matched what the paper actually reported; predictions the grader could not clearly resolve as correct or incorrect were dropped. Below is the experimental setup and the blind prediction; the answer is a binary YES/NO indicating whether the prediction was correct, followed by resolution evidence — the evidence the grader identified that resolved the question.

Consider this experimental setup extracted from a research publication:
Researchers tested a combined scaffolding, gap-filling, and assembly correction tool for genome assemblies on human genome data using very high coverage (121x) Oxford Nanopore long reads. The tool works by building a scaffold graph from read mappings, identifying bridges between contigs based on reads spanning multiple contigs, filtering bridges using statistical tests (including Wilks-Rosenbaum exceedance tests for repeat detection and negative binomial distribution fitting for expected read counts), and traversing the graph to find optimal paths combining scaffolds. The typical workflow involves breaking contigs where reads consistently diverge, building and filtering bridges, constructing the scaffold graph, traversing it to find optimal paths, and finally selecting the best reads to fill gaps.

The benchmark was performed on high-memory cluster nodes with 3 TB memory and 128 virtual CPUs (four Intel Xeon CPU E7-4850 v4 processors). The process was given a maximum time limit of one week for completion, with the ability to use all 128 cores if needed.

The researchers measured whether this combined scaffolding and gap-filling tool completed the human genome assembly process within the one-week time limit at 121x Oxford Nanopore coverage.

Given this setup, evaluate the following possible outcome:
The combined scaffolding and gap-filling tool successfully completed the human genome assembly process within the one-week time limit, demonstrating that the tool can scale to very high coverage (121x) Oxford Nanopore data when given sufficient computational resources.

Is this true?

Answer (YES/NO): NO